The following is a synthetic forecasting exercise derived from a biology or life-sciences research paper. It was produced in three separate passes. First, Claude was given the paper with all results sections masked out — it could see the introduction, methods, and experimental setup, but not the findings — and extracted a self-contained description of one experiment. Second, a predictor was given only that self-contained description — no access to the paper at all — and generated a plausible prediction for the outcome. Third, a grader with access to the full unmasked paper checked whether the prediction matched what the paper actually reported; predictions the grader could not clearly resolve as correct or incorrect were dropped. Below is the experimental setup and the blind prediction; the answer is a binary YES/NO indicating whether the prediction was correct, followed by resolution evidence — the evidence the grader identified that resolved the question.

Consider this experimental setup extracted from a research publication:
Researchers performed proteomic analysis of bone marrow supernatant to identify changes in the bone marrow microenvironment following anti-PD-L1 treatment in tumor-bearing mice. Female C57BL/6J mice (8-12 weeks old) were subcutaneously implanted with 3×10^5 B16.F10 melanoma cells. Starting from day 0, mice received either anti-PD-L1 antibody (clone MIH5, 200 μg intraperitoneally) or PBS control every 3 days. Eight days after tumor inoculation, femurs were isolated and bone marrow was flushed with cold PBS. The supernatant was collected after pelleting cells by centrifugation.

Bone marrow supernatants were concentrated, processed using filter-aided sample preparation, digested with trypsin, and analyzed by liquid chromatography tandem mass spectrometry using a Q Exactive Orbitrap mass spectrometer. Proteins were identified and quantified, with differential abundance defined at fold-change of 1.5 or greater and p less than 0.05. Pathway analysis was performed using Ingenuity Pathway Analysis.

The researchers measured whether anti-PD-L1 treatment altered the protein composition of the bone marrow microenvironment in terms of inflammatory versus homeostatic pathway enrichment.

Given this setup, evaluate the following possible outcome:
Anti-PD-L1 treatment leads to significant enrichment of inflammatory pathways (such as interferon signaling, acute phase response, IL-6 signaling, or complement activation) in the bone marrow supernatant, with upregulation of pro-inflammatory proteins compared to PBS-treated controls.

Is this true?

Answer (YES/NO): YES